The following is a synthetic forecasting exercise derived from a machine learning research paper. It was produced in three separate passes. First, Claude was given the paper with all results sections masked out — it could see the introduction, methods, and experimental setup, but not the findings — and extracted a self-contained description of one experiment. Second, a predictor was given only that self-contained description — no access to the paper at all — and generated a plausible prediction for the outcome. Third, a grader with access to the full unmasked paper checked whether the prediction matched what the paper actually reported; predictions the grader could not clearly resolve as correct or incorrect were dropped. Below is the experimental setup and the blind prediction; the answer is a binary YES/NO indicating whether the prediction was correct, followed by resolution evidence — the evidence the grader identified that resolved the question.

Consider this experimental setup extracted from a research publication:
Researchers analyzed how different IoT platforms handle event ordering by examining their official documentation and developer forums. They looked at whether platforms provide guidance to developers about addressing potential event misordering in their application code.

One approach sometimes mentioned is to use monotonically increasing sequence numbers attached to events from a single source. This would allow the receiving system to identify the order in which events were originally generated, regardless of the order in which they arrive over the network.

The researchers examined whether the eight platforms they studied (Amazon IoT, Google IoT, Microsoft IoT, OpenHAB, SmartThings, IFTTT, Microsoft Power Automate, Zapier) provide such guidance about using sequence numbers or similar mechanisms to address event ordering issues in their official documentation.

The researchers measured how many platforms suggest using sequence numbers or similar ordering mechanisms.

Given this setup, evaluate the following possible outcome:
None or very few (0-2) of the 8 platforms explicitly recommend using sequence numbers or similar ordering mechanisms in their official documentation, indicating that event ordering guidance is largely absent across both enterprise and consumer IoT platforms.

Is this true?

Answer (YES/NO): YES